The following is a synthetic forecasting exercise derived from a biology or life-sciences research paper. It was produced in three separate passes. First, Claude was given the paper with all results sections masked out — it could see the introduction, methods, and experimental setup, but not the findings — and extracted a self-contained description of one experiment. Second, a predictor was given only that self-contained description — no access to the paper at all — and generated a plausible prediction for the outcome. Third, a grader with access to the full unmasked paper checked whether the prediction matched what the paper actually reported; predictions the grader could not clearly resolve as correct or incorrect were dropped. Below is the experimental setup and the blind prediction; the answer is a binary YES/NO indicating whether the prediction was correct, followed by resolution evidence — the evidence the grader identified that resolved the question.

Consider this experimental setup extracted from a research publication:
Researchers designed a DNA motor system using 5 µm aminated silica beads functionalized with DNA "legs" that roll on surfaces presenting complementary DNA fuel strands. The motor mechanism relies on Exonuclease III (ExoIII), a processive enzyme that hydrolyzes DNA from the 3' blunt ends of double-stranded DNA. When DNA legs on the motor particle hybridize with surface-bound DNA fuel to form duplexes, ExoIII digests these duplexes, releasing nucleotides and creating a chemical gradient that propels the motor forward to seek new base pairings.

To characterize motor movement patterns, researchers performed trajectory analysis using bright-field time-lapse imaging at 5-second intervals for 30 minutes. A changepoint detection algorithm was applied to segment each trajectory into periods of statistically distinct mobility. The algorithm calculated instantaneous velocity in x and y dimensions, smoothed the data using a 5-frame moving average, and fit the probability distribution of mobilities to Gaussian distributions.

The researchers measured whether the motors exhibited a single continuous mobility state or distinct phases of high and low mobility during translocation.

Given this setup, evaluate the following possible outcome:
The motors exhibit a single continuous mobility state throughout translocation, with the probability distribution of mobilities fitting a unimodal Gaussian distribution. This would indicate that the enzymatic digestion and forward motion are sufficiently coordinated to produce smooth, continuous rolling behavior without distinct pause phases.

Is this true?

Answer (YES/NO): NO